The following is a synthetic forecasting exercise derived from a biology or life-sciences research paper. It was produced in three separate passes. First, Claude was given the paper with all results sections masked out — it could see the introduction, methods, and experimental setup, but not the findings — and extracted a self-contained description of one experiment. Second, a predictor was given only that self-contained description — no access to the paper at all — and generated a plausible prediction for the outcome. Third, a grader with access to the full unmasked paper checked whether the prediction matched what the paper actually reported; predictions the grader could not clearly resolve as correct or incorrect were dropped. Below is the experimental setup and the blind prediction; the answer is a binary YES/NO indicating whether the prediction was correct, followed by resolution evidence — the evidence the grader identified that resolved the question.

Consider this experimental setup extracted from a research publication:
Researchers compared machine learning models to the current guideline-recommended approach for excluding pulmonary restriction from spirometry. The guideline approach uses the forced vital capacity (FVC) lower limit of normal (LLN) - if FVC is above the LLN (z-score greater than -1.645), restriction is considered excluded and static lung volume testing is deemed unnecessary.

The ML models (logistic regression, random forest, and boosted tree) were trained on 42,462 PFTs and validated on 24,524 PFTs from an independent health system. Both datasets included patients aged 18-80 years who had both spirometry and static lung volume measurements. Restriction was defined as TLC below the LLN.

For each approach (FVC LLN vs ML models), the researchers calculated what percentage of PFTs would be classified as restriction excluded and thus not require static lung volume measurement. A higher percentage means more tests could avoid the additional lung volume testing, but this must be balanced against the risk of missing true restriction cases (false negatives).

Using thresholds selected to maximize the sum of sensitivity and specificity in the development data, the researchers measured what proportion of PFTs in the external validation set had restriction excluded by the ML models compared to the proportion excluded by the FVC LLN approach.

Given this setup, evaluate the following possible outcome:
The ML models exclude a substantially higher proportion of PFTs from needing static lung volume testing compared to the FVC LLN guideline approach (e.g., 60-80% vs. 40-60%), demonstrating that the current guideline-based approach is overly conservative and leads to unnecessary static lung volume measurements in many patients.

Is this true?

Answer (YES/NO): NO